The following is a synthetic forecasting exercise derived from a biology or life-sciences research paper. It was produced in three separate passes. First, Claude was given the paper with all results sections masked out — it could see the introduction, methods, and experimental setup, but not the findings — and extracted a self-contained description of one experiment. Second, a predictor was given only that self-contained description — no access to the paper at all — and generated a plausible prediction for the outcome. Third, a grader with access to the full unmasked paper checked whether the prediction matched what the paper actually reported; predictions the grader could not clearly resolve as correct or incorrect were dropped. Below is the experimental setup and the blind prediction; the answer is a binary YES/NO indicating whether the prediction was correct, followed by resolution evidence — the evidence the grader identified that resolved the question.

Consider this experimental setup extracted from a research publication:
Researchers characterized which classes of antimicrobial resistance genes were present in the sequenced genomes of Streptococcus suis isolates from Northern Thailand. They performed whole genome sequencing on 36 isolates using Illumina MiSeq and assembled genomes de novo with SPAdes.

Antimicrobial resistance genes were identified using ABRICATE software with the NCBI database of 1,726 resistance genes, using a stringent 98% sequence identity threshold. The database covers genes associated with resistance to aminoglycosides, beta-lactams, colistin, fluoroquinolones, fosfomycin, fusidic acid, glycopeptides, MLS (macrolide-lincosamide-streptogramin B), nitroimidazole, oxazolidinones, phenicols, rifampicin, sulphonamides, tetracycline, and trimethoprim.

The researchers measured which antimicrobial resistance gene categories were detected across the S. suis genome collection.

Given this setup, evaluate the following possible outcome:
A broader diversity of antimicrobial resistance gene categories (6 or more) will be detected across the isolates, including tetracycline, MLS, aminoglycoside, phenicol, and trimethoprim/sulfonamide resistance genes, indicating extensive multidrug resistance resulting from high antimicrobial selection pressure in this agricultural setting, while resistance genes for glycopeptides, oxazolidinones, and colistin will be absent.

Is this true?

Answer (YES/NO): NO